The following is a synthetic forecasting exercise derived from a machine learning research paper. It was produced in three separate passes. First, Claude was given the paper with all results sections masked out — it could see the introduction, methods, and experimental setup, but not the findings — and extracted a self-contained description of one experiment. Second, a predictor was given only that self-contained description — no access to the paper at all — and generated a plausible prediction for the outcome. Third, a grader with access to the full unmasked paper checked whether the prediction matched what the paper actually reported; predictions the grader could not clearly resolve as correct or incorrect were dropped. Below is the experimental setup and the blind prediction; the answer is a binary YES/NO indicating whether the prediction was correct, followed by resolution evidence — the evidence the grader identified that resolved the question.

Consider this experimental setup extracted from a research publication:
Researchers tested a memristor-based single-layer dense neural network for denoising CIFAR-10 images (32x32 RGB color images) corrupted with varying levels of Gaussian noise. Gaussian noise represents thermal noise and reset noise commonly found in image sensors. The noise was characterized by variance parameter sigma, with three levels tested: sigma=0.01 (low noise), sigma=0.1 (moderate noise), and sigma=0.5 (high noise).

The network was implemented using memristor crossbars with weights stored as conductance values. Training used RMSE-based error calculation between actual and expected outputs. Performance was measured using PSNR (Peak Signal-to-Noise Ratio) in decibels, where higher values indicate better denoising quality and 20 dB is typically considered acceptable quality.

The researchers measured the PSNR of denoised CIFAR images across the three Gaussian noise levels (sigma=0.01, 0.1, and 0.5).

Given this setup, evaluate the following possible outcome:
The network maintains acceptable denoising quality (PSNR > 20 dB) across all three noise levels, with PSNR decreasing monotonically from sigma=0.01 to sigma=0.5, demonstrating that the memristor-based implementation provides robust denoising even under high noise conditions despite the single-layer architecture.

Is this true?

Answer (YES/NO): NO